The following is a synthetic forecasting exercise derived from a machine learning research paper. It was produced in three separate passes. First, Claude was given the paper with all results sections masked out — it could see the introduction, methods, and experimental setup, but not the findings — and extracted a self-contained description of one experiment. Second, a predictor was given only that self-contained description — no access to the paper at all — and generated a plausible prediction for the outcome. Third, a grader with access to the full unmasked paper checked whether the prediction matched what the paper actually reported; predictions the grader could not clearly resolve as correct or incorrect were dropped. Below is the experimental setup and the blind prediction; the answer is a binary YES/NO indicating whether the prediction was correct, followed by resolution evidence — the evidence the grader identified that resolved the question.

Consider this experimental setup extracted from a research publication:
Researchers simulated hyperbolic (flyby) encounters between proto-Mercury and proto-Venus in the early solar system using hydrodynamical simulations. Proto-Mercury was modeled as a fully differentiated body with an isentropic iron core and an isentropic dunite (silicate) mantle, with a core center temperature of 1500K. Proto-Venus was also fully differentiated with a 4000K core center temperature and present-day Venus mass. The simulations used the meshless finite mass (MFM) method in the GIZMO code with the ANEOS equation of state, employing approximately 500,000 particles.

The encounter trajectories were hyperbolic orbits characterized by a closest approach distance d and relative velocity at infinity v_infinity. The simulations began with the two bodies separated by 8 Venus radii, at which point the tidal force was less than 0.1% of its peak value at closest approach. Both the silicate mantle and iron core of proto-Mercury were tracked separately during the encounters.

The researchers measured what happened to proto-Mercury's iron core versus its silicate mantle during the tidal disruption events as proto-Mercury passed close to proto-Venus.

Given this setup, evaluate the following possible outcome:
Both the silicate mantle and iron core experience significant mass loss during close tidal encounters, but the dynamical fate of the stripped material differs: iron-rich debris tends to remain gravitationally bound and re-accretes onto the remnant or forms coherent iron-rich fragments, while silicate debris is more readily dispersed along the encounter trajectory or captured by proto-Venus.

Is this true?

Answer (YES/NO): NO